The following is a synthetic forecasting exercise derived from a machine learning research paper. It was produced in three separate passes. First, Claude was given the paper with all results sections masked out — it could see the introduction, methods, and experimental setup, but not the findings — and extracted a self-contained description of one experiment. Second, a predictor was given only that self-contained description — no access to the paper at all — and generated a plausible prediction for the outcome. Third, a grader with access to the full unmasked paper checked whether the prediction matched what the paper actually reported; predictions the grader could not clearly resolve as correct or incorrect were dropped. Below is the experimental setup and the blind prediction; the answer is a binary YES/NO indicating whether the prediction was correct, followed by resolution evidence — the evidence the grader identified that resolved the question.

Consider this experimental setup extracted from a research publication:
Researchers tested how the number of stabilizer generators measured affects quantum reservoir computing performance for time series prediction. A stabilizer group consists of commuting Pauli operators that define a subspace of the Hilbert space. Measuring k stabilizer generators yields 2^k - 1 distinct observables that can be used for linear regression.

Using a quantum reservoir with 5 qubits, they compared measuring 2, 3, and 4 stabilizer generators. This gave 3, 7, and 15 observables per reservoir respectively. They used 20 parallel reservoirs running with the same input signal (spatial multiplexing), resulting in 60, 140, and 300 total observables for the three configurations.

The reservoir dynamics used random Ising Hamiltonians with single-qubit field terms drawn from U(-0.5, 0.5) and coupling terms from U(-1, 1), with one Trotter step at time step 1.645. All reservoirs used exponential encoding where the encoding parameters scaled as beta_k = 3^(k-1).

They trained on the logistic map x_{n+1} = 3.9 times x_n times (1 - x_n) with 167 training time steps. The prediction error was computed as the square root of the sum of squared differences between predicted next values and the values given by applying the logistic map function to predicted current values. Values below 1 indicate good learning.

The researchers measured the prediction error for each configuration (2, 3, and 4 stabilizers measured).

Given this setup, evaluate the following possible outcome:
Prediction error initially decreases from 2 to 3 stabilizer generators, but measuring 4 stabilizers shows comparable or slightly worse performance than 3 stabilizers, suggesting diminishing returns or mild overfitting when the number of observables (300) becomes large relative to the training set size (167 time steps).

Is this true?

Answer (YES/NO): NO